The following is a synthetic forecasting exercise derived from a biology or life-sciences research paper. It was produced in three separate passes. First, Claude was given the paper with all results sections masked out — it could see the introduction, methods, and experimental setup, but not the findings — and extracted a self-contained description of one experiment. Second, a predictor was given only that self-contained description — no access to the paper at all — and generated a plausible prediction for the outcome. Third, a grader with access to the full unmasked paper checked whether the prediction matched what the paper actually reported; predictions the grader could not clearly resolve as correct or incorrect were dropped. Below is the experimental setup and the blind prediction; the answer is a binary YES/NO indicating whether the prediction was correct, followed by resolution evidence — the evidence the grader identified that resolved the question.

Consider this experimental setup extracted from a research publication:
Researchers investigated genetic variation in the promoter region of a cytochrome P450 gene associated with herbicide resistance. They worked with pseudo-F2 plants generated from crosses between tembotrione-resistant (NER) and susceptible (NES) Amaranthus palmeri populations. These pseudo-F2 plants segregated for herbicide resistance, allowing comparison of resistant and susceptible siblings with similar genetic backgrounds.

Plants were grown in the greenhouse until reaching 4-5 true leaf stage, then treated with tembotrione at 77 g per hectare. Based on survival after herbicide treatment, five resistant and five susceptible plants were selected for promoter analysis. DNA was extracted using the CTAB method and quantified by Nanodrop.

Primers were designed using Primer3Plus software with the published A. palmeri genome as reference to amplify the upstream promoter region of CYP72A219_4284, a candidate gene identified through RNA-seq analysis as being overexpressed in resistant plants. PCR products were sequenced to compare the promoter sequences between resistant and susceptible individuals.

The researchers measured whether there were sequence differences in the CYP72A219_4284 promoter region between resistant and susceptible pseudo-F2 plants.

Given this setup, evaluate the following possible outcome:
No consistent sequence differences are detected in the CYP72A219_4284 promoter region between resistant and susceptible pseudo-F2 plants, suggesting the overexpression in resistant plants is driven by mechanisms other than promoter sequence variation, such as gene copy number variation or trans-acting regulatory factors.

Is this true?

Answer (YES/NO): NO